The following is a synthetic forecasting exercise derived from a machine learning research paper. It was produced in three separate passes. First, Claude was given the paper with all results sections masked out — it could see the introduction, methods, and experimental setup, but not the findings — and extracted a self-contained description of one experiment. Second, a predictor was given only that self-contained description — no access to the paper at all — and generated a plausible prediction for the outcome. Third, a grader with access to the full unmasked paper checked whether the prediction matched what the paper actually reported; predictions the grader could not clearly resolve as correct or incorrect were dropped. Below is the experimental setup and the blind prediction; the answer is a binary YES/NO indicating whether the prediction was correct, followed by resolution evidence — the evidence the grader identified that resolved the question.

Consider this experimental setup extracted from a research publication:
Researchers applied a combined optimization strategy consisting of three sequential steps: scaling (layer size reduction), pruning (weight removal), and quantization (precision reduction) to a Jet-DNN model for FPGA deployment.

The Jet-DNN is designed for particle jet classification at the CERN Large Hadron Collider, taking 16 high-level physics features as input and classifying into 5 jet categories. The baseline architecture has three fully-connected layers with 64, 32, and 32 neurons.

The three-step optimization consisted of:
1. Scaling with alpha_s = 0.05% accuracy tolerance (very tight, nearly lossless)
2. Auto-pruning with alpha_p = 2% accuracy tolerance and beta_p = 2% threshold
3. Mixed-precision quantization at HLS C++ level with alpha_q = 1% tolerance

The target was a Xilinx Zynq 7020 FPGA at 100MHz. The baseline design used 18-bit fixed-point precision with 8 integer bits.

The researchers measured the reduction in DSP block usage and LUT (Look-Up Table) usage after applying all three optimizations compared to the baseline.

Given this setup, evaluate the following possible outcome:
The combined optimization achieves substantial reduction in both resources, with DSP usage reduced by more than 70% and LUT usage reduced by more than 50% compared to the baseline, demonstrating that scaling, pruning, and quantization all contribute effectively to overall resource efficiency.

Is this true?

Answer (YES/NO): YES